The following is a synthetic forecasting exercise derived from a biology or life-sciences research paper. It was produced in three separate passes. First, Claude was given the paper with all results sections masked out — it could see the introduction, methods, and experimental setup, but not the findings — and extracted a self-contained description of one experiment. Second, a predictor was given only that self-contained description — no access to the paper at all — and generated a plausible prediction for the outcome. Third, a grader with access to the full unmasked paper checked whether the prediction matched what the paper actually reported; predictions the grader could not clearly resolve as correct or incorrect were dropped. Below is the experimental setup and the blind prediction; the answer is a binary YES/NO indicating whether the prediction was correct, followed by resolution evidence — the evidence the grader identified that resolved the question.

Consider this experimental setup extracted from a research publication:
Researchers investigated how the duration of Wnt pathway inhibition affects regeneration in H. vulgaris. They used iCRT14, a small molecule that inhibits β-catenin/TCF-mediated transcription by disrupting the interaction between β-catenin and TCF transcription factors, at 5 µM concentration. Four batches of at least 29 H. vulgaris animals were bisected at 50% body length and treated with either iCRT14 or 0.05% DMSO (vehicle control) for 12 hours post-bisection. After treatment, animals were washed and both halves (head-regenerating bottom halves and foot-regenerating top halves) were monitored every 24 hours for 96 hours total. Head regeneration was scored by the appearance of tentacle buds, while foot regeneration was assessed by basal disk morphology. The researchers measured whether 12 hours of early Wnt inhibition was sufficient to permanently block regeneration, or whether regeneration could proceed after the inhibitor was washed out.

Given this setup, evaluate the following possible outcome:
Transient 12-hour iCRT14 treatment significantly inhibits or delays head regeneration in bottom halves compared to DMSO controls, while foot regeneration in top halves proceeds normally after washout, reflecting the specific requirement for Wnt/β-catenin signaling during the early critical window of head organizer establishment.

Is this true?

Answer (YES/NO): NO